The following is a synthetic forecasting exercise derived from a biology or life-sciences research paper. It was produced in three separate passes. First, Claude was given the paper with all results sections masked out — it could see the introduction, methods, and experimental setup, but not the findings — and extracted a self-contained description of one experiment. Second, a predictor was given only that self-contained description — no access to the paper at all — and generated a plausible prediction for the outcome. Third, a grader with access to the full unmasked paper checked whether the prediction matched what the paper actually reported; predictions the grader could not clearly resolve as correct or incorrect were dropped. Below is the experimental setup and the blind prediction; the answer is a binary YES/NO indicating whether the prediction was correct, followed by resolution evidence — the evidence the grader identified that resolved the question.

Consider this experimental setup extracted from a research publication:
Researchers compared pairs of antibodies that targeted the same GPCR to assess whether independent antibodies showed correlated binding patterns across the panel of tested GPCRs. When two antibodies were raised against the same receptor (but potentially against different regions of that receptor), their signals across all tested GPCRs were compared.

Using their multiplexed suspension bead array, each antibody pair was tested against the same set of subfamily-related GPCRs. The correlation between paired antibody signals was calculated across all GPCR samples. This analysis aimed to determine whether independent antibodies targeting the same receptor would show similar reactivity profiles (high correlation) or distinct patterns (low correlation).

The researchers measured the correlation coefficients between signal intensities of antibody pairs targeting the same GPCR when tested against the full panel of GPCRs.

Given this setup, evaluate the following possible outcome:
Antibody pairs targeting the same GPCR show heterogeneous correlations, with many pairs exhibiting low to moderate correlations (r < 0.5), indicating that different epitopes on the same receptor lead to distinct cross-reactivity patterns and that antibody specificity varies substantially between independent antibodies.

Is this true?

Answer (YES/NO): NO